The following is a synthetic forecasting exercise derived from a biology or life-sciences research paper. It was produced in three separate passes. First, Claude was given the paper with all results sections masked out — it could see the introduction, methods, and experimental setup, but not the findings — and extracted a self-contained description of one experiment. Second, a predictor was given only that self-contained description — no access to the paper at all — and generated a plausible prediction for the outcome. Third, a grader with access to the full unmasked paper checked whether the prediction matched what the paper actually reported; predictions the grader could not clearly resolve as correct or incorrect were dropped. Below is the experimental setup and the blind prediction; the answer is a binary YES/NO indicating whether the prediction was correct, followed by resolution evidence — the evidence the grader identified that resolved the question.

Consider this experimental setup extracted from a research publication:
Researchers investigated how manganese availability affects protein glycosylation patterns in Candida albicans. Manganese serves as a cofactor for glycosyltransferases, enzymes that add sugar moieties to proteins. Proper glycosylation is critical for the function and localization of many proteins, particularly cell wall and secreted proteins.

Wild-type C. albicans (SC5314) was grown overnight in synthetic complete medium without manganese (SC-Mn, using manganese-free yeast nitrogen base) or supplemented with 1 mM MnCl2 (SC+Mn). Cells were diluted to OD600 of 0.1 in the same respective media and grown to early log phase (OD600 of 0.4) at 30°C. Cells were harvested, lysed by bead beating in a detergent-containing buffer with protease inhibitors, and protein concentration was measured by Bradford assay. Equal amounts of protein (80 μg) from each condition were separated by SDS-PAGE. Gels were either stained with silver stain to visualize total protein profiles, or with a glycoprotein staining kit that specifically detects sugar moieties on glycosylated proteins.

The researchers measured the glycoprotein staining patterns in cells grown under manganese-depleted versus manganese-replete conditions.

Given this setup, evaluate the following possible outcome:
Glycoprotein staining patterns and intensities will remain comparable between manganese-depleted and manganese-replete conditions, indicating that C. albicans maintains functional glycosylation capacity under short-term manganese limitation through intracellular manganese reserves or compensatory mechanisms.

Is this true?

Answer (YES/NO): NO